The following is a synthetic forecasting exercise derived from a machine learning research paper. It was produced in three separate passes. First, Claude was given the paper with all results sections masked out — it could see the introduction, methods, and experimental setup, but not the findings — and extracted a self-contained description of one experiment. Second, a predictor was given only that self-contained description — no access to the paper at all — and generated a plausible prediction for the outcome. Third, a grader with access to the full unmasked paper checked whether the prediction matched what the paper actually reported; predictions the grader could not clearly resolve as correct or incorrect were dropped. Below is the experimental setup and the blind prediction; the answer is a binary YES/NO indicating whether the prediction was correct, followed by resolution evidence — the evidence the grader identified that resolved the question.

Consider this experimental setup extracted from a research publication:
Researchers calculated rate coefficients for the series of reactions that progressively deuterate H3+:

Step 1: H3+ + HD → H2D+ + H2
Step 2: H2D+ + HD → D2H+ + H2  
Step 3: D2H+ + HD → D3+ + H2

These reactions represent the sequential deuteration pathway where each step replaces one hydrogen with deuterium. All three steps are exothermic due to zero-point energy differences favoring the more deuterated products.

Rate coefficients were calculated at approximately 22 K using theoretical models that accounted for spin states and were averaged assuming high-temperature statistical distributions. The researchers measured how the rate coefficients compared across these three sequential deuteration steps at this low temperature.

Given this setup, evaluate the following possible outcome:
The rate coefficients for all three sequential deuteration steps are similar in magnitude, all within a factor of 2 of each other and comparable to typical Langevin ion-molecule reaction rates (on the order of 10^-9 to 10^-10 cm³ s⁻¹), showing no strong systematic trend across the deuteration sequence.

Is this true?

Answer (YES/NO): NO